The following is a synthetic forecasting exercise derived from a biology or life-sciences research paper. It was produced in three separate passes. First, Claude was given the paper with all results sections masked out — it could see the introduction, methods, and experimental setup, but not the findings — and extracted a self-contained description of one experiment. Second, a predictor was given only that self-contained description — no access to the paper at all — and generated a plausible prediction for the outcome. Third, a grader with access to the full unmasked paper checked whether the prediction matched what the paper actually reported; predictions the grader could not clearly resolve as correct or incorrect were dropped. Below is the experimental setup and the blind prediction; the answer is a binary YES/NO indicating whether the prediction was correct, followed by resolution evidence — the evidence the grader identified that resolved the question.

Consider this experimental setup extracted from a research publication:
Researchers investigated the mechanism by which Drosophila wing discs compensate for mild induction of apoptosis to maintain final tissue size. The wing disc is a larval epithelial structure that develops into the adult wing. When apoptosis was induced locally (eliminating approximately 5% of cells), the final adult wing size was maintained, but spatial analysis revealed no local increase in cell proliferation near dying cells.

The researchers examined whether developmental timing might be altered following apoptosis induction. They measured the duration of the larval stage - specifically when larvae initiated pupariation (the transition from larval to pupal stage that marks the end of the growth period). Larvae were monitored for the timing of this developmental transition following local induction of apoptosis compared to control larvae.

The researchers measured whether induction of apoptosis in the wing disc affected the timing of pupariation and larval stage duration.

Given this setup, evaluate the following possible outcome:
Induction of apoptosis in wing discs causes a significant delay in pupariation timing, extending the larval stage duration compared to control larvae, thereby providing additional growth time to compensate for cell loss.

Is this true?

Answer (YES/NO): YES